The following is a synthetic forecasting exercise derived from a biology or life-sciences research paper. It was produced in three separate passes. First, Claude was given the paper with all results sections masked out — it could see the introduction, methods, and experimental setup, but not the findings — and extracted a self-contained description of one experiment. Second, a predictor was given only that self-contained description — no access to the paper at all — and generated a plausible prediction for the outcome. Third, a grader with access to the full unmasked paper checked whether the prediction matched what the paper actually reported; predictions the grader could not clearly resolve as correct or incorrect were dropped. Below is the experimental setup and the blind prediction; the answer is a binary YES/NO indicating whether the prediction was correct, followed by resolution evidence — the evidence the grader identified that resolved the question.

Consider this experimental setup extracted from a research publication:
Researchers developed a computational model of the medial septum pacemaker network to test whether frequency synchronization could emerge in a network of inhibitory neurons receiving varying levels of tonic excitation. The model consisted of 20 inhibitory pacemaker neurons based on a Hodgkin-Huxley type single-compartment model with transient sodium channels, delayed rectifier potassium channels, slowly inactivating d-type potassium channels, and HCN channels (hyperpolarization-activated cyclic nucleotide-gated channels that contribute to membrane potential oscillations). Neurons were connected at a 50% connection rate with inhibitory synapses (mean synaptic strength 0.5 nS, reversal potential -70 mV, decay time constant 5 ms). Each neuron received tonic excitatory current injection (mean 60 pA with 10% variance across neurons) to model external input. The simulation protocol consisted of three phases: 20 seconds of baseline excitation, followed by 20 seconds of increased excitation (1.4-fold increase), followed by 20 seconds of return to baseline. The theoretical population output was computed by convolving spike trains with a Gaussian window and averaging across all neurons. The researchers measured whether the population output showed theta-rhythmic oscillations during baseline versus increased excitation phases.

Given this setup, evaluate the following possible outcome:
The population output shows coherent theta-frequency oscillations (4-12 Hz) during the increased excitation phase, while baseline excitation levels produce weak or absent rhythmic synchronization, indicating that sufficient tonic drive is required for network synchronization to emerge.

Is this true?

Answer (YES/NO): YES